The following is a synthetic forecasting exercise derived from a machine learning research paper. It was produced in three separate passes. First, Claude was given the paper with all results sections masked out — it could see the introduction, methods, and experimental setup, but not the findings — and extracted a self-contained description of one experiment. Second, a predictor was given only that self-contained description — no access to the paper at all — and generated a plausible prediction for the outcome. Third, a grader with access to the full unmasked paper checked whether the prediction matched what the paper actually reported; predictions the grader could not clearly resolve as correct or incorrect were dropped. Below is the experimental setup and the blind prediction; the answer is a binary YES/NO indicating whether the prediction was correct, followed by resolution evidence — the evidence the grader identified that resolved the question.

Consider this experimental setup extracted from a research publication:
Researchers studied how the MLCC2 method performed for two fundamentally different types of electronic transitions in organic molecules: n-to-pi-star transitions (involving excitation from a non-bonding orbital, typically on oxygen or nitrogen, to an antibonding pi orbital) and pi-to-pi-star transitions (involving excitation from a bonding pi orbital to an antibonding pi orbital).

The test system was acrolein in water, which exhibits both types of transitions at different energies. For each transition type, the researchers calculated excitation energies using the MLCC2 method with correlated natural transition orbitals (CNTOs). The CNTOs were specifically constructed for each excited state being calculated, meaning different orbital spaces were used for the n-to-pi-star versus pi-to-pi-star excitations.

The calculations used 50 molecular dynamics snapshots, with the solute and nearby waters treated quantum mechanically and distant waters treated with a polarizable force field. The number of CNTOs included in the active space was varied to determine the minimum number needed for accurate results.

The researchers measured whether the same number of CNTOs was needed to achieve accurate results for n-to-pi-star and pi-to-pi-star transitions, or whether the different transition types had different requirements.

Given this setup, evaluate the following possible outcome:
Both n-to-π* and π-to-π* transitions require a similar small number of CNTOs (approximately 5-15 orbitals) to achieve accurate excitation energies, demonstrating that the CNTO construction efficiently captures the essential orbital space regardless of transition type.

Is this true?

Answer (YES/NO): NO